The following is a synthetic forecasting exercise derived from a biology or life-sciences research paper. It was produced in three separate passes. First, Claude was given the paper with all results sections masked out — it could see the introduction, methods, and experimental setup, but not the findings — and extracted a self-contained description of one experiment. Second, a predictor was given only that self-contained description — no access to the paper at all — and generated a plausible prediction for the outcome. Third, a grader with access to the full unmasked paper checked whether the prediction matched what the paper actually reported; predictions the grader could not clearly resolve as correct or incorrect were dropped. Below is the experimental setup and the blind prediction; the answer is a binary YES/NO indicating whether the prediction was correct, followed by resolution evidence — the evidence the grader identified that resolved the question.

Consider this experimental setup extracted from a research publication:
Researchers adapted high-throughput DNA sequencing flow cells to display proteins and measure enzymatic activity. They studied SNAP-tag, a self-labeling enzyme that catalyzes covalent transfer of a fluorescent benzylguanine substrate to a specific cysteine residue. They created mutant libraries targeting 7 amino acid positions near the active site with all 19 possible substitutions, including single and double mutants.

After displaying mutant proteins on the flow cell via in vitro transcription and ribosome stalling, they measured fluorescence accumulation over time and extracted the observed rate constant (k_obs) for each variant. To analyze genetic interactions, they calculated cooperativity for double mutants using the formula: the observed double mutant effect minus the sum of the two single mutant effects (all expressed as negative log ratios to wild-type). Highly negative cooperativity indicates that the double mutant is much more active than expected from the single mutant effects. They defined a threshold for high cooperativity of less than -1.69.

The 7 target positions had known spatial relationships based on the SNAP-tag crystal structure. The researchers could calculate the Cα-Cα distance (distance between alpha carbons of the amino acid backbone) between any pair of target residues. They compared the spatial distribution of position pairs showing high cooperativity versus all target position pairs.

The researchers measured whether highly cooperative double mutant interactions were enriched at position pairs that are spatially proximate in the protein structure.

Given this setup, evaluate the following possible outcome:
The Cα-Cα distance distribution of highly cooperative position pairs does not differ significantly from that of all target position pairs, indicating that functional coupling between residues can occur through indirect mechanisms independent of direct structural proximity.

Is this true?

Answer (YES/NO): NO